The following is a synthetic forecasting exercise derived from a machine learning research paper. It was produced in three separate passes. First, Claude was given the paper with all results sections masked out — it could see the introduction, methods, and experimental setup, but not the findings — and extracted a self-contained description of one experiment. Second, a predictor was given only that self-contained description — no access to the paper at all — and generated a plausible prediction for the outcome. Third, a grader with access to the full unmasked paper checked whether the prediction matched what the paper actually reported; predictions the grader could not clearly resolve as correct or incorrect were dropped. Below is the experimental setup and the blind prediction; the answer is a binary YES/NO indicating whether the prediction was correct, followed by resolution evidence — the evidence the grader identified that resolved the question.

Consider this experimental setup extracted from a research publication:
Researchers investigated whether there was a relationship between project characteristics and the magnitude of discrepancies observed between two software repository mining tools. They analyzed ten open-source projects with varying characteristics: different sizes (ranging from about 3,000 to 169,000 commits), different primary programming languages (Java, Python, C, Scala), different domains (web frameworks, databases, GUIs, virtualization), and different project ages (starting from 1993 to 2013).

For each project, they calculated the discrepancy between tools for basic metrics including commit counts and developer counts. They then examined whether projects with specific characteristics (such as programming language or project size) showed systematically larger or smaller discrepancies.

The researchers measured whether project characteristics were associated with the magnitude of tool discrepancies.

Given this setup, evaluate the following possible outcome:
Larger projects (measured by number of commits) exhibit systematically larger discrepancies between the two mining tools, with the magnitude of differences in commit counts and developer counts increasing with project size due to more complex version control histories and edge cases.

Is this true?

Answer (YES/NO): NO